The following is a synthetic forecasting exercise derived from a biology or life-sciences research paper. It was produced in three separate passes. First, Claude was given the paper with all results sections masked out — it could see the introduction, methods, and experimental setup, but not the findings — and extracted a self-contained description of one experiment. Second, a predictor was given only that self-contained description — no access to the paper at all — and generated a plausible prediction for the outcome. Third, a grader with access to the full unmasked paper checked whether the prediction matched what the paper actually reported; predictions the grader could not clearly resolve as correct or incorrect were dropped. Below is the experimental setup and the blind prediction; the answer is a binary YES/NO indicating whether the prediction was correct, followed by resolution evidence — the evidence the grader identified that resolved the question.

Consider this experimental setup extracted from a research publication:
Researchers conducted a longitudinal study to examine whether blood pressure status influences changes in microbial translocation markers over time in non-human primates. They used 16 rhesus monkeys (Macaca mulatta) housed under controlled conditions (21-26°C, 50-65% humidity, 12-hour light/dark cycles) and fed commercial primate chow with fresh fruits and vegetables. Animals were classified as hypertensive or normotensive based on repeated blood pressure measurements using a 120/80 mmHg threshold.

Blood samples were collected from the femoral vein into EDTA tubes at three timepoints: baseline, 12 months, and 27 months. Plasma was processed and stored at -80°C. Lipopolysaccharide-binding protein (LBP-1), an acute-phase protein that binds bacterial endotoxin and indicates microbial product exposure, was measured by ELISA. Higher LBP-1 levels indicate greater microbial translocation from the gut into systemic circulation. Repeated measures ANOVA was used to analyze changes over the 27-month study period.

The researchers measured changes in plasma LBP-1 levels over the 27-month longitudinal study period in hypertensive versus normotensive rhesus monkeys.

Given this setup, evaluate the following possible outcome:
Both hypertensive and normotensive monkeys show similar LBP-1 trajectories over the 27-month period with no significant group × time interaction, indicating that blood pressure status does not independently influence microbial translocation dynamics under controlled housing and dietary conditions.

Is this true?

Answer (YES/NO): NO